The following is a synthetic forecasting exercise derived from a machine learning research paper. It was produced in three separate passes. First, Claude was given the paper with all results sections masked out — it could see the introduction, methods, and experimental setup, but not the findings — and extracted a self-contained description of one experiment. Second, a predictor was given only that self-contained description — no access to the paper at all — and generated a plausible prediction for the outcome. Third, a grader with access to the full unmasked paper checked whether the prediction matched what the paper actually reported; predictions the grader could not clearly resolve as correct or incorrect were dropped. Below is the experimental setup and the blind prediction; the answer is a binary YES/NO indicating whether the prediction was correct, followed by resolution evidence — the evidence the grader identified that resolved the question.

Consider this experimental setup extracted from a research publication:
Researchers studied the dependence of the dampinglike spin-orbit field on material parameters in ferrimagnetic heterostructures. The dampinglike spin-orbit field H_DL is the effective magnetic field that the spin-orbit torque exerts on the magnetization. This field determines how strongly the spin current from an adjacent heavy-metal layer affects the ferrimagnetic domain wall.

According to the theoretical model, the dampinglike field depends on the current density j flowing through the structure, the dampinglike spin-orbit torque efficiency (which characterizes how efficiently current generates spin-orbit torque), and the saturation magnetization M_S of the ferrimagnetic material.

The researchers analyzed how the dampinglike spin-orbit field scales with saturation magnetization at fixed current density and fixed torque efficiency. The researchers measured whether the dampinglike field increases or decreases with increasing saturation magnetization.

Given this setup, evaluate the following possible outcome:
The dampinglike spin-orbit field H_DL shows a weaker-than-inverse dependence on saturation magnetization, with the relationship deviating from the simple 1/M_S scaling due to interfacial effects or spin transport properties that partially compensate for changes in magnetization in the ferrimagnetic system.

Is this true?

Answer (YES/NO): NO